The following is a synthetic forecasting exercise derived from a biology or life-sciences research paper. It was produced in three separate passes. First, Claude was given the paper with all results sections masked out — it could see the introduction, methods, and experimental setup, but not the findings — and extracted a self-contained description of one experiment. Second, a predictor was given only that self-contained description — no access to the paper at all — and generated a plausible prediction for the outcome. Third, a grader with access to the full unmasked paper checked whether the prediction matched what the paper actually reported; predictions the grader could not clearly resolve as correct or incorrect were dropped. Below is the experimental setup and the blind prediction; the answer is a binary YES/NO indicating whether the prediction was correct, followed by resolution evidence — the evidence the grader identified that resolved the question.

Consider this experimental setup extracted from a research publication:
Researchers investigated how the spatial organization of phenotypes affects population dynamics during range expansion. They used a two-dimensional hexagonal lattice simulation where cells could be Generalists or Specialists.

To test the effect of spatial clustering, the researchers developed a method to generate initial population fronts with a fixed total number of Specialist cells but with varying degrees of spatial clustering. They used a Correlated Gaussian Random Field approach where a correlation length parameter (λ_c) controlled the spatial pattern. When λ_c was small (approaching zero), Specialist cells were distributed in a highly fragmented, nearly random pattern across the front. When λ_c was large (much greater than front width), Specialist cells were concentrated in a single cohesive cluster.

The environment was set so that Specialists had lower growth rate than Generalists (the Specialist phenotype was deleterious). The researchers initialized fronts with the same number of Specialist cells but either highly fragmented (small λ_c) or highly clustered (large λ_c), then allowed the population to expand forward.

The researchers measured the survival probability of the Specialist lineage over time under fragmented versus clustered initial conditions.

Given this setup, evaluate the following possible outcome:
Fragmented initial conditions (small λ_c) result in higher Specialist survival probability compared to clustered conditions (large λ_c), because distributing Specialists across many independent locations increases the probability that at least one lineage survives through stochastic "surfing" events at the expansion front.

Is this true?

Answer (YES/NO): NO